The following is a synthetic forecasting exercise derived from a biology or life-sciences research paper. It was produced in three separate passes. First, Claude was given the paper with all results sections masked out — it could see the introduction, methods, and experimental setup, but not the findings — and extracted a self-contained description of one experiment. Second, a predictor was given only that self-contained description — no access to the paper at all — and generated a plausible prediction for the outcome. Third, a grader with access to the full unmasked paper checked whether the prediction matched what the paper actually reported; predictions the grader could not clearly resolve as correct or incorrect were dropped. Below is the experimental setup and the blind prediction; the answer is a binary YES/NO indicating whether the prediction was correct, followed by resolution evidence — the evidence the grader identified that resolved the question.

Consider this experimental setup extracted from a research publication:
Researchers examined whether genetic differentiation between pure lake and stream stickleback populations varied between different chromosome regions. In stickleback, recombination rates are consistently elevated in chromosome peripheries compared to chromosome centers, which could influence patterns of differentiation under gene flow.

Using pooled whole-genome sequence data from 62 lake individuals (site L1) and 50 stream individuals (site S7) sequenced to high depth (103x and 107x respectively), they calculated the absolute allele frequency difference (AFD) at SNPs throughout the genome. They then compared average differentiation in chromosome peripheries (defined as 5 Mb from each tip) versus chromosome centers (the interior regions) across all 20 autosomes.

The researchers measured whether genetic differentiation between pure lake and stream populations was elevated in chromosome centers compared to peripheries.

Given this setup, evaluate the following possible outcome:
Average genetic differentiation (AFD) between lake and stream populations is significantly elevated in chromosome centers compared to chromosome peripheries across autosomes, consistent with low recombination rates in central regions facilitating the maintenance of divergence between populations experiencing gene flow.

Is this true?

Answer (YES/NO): NO